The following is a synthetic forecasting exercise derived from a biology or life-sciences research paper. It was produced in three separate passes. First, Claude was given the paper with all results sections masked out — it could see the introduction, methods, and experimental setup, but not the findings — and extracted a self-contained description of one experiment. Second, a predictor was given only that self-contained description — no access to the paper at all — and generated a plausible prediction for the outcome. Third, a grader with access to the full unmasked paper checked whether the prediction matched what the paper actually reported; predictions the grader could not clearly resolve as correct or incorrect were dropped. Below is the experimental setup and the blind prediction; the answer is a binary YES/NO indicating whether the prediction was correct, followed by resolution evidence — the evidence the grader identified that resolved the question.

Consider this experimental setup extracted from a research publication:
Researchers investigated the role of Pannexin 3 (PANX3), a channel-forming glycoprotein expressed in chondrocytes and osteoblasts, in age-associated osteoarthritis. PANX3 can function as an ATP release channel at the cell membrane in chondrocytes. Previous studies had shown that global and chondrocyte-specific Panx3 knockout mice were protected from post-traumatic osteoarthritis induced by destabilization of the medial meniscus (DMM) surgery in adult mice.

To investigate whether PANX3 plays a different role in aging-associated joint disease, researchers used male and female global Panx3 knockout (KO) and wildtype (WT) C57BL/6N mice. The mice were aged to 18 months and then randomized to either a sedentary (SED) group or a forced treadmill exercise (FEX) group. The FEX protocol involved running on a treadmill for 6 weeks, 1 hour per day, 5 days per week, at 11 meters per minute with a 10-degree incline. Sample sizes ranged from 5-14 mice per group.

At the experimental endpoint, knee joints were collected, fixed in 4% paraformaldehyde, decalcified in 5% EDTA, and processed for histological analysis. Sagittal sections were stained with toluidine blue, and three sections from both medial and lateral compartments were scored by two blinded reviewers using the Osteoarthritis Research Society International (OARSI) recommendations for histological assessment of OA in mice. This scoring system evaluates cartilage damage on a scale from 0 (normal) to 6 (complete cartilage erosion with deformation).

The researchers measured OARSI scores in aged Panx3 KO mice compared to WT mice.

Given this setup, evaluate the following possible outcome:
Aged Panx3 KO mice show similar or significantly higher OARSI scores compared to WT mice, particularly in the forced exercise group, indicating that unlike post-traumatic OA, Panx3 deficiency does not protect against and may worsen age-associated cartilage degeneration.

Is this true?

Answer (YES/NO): NO